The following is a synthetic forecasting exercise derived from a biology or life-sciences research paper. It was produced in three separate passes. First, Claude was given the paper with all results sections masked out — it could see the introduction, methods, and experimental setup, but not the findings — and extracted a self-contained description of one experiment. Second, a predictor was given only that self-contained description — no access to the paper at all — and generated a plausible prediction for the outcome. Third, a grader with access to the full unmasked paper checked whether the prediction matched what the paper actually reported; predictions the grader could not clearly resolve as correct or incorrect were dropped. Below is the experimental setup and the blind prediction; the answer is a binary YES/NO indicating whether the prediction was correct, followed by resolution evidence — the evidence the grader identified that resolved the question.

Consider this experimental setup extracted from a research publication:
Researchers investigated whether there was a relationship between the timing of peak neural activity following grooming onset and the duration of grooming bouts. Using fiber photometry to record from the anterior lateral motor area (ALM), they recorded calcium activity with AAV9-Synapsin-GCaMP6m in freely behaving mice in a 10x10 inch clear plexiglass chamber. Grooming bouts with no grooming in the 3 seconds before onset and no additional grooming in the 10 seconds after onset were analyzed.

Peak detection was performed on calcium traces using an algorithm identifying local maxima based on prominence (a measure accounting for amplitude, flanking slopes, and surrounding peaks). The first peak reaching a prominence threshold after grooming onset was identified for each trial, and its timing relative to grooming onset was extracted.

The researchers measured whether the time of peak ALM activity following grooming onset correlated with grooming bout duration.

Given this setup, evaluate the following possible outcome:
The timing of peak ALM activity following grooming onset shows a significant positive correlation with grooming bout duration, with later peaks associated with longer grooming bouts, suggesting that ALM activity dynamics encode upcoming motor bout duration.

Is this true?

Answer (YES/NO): YES